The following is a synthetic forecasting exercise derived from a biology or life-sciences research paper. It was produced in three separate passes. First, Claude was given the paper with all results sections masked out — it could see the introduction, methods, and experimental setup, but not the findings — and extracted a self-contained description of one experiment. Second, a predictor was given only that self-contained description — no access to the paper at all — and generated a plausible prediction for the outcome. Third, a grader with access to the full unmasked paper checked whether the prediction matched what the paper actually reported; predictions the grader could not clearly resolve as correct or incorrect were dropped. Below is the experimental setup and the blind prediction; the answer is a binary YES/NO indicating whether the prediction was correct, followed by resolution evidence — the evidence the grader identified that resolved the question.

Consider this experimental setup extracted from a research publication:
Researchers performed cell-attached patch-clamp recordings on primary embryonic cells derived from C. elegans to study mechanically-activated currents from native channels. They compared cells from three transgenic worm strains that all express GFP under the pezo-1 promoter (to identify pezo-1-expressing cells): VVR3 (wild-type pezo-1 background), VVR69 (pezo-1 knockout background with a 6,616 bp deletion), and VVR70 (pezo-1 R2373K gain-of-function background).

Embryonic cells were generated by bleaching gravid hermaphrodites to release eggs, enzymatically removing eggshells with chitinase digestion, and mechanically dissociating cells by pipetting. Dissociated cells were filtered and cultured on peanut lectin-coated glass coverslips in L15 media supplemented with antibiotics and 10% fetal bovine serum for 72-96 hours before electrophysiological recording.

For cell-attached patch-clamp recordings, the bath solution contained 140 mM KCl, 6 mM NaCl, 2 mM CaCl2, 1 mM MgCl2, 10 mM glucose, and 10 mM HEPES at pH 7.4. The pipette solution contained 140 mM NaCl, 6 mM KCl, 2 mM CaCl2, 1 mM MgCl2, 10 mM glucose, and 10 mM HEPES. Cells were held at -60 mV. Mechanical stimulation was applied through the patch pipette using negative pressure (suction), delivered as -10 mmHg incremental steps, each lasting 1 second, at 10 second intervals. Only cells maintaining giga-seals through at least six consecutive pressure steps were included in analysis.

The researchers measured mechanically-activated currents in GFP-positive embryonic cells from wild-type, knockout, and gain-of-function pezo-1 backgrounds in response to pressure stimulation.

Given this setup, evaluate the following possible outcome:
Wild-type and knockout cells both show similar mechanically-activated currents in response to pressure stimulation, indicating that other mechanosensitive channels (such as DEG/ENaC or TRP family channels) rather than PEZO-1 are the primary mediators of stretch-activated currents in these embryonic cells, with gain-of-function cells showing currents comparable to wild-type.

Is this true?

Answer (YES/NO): NO